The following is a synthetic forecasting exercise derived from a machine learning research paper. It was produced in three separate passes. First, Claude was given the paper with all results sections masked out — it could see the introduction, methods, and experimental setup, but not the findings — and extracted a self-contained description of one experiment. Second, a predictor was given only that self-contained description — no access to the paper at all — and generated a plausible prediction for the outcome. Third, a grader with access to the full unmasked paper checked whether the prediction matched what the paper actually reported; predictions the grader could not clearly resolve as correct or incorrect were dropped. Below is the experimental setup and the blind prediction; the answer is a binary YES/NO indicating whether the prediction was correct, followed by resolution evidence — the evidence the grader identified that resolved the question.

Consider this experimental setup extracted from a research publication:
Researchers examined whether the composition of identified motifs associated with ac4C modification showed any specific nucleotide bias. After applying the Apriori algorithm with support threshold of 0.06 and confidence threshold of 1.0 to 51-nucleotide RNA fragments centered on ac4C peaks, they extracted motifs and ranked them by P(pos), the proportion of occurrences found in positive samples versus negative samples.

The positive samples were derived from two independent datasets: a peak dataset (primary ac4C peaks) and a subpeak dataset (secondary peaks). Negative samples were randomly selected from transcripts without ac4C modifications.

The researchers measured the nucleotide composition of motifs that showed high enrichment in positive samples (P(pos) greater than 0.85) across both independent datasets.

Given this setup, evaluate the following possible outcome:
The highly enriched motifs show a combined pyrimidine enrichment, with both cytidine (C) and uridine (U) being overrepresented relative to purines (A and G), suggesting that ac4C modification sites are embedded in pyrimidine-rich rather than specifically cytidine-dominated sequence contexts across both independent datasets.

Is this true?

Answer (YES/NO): NO